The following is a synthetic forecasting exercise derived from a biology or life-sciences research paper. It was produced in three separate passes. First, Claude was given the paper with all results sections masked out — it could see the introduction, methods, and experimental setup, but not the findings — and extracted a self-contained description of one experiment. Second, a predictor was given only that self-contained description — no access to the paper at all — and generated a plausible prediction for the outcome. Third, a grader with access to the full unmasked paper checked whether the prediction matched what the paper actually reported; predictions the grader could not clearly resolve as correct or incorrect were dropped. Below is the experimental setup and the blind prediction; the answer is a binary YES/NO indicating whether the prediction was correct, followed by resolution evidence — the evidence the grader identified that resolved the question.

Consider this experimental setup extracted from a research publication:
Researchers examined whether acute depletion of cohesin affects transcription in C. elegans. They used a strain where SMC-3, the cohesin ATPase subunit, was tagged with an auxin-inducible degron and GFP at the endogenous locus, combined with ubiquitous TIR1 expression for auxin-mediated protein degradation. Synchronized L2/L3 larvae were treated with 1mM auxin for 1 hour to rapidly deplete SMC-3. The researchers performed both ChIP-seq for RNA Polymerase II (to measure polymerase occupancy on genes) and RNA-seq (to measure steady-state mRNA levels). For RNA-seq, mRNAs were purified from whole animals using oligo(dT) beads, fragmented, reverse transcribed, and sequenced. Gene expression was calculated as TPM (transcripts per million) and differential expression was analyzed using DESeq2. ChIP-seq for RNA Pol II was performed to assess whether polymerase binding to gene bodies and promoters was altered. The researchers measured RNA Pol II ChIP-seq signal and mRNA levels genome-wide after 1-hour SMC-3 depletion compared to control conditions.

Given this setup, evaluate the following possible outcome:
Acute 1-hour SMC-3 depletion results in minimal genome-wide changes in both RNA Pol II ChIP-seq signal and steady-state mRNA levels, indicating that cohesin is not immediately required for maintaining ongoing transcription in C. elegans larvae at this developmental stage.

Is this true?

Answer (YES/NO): YES